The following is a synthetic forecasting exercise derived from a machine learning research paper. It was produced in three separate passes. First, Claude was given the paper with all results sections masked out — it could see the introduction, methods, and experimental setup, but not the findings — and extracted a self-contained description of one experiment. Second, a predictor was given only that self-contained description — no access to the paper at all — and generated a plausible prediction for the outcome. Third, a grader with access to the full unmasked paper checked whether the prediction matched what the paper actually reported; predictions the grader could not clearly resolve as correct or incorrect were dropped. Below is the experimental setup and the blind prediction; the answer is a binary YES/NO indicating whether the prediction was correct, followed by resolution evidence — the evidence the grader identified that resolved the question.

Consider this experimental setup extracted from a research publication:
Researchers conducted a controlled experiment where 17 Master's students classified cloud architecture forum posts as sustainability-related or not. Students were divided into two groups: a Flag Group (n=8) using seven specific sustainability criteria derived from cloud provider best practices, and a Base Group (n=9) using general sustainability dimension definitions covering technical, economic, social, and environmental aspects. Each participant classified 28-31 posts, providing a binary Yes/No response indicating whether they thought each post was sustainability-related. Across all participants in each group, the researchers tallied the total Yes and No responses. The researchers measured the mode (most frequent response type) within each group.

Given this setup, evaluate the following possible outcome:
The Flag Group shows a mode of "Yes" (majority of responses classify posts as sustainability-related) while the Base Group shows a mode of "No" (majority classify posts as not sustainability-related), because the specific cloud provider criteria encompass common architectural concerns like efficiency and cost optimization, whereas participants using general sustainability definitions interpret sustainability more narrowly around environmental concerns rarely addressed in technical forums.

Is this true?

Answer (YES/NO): NO